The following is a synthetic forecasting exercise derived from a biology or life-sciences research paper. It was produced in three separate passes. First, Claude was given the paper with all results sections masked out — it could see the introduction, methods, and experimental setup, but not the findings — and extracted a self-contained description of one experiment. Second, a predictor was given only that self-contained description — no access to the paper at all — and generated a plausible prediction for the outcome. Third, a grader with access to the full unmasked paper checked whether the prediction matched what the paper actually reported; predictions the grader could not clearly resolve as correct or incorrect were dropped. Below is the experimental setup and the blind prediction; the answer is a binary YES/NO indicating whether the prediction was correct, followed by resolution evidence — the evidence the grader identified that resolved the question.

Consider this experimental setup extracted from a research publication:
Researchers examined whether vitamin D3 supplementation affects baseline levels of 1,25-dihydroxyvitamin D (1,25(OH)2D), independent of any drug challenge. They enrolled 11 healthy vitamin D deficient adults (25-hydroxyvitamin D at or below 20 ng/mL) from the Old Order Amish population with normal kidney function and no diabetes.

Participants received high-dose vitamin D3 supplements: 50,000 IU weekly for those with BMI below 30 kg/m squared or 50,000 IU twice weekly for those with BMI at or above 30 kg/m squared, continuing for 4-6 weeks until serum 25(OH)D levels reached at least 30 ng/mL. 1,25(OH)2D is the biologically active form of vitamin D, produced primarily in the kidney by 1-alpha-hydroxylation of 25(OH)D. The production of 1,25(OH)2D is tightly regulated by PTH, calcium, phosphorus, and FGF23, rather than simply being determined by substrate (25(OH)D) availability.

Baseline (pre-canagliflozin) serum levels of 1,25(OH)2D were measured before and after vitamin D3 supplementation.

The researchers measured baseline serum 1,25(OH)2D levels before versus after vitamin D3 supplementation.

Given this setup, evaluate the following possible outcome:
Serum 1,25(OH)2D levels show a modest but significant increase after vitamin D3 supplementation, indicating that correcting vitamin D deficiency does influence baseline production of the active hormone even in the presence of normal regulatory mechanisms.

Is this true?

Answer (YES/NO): NO